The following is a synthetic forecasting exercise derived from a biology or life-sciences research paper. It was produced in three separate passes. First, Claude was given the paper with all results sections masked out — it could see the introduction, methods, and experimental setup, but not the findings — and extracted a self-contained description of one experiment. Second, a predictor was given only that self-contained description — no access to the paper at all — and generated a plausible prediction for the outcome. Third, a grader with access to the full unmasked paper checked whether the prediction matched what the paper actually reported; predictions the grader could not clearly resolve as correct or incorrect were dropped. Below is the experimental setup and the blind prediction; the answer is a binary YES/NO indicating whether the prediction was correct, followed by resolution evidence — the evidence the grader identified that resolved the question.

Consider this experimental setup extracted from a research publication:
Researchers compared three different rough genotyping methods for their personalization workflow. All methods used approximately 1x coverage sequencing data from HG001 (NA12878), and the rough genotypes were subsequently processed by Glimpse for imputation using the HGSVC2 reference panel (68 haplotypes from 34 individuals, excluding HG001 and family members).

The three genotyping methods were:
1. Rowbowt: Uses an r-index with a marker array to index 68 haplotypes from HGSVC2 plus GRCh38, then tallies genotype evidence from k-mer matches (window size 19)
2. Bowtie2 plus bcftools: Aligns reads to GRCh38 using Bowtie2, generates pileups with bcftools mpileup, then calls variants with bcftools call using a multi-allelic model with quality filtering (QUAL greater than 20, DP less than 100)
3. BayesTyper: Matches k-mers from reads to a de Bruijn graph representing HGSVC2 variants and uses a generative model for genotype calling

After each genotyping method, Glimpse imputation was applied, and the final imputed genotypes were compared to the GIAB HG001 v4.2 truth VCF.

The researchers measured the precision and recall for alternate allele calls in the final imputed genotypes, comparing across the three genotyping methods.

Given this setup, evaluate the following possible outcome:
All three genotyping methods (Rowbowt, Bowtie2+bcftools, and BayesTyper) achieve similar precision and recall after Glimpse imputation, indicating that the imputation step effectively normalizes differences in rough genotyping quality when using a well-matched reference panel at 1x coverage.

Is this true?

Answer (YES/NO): NO